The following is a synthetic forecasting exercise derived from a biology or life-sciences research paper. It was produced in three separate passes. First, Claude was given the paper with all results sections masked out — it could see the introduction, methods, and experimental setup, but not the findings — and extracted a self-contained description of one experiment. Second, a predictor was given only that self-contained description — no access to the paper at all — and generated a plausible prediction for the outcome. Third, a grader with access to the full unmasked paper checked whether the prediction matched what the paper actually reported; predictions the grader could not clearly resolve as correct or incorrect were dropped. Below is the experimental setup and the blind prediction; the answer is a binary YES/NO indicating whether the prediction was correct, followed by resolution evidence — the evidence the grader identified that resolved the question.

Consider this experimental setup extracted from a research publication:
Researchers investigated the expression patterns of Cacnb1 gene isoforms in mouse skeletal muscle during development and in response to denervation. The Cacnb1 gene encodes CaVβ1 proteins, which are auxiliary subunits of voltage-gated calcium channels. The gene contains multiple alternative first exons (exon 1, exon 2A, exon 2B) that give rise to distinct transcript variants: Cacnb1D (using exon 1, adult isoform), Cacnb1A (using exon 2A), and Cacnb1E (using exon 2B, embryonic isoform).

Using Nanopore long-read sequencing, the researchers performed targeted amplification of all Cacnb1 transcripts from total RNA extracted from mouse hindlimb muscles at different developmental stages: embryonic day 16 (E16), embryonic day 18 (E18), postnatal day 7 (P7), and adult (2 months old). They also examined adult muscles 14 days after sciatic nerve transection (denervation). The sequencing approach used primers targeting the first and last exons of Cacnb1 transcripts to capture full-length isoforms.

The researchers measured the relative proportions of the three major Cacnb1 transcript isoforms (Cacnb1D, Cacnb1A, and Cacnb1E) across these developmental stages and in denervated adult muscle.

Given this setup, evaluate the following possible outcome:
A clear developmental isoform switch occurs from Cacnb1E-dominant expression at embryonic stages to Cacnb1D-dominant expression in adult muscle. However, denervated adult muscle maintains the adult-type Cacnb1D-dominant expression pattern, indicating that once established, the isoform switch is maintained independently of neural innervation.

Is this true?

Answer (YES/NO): NO